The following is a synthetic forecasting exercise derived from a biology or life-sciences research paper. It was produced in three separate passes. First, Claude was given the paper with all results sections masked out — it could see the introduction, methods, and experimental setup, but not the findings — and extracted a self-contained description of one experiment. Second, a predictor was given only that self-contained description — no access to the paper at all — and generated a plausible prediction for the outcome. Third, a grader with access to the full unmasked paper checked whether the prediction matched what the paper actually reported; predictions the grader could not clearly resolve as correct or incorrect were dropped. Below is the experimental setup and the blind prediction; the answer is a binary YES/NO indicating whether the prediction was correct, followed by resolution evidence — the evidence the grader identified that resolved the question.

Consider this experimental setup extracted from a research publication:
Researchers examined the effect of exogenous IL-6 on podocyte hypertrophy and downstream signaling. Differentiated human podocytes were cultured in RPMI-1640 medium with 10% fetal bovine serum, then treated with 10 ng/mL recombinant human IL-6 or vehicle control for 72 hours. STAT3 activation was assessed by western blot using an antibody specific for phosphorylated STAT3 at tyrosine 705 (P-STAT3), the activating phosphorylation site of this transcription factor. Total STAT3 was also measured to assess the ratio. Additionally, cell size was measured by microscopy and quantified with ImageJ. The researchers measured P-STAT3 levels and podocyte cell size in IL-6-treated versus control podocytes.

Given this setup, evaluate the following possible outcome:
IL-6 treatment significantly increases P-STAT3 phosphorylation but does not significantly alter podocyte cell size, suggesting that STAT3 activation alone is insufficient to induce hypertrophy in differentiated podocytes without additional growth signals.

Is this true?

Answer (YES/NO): NO